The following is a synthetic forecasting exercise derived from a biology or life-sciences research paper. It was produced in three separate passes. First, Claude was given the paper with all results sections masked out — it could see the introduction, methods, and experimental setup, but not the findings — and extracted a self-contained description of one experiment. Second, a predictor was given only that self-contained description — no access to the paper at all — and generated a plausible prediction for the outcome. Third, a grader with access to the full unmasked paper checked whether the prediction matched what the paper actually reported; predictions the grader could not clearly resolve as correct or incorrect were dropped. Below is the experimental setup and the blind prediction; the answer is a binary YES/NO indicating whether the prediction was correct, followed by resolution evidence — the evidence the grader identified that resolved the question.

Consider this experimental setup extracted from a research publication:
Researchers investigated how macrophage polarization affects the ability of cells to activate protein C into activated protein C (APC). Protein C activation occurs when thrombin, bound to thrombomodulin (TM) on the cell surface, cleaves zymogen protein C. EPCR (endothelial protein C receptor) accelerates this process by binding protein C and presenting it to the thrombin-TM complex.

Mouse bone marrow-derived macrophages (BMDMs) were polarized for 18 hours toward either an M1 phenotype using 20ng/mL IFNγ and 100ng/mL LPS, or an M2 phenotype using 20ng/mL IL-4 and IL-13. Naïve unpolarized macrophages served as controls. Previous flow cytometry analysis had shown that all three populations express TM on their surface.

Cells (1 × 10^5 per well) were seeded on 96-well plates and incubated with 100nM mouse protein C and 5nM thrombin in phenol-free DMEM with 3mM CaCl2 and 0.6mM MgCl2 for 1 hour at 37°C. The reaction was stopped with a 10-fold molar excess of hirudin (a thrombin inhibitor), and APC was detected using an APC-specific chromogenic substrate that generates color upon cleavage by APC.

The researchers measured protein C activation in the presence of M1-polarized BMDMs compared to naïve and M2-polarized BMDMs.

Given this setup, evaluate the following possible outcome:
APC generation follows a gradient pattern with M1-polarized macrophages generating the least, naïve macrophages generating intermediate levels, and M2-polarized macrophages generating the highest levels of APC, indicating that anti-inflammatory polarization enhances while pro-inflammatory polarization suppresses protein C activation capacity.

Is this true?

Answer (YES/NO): NO